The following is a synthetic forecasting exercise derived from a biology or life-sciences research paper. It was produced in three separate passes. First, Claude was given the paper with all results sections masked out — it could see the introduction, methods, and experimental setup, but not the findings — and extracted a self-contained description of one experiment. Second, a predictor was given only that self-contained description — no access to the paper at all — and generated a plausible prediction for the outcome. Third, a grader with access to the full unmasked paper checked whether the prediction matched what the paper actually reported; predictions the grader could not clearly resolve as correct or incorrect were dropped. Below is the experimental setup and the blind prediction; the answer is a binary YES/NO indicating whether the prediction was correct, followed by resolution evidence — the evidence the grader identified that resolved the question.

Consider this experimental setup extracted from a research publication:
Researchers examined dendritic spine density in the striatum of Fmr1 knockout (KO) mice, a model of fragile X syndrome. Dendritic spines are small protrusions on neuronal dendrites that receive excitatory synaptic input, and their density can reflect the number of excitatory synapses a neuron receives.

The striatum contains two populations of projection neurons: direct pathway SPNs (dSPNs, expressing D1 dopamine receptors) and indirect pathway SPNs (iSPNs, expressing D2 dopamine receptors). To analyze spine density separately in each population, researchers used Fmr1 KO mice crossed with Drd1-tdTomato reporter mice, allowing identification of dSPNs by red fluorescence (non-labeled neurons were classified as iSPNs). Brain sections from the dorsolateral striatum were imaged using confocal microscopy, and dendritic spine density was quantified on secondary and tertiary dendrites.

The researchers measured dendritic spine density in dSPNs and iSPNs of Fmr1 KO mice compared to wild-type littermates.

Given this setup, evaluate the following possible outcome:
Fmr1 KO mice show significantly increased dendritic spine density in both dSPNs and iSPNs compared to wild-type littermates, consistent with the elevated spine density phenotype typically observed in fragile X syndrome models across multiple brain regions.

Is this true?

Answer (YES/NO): NO